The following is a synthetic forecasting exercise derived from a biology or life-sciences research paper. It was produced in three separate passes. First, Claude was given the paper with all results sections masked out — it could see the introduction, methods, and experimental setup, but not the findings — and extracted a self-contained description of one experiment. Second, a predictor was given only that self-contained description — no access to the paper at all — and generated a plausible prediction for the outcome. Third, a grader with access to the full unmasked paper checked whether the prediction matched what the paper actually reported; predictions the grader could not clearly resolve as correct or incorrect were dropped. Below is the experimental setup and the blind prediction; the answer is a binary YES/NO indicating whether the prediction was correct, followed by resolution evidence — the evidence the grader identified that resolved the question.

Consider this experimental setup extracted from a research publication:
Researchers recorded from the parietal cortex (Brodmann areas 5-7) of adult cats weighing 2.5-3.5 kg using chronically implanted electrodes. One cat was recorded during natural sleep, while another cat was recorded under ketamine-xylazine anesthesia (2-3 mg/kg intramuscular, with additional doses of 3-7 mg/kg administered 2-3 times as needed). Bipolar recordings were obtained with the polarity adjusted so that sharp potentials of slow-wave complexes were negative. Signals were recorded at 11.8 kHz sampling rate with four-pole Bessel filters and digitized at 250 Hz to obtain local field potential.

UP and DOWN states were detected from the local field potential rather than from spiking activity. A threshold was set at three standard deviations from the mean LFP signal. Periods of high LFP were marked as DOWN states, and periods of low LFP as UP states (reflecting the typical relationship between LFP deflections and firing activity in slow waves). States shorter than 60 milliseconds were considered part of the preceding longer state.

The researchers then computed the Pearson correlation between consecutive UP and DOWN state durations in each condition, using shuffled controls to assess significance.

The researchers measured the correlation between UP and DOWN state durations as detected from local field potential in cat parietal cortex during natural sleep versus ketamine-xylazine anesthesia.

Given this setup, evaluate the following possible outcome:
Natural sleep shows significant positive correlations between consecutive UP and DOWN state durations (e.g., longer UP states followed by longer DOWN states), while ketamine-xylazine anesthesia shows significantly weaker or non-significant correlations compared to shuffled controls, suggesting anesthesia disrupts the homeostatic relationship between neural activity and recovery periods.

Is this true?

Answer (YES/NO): NO